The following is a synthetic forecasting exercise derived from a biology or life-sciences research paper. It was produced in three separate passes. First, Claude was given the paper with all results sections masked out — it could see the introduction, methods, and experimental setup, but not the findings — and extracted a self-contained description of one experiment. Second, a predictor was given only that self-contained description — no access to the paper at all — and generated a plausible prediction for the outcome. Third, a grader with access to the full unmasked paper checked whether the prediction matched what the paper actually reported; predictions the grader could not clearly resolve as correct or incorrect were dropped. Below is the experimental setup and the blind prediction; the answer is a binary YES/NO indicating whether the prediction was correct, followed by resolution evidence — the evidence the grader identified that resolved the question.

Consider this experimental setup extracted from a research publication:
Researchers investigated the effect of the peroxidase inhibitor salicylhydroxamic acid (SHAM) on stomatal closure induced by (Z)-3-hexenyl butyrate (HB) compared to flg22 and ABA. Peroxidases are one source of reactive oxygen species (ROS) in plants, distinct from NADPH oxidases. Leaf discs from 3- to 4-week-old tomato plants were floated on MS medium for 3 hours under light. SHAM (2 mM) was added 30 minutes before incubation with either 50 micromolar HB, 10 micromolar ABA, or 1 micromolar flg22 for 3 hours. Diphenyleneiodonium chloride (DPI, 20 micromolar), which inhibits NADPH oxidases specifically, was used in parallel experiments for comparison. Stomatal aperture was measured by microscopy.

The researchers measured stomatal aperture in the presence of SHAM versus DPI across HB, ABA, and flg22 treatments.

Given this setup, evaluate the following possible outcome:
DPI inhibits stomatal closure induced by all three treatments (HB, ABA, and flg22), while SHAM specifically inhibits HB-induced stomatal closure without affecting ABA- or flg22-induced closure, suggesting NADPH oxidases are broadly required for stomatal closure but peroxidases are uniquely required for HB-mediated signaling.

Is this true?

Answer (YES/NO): NO